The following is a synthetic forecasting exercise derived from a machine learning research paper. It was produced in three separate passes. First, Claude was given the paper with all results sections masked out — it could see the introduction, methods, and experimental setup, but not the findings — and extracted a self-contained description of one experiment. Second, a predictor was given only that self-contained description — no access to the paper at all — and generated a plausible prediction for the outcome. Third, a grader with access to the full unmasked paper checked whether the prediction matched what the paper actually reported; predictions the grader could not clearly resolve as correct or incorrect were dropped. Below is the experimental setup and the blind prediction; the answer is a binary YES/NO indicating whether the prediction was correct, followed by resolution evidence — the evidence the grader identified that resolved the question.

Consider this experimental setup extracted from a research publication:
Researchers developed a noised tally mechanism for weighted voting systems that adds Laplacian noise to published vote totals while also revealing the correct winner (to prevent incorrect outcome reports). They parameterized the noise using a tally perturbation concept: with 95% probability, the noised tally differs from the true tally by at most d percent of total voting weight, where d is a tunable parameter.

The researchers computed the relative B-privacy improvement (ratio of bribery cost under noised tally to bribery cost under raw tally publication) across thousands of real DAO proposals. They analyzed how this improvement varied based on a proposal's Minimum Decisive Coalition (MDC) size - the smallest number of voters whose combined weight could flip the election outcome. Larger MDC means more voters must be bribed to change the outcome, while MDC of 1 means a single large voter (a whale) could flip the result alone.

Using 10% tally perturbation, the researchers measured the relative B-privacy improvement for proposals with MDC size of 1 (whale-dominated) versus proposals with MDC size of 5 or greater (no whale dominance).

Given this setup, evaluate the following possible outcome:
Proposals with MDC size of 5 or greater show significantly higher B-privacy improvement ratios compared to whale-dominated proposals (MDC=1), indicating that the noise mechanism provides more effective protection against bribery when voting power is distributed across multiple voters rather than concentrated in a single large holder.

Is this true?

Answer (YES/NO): YES